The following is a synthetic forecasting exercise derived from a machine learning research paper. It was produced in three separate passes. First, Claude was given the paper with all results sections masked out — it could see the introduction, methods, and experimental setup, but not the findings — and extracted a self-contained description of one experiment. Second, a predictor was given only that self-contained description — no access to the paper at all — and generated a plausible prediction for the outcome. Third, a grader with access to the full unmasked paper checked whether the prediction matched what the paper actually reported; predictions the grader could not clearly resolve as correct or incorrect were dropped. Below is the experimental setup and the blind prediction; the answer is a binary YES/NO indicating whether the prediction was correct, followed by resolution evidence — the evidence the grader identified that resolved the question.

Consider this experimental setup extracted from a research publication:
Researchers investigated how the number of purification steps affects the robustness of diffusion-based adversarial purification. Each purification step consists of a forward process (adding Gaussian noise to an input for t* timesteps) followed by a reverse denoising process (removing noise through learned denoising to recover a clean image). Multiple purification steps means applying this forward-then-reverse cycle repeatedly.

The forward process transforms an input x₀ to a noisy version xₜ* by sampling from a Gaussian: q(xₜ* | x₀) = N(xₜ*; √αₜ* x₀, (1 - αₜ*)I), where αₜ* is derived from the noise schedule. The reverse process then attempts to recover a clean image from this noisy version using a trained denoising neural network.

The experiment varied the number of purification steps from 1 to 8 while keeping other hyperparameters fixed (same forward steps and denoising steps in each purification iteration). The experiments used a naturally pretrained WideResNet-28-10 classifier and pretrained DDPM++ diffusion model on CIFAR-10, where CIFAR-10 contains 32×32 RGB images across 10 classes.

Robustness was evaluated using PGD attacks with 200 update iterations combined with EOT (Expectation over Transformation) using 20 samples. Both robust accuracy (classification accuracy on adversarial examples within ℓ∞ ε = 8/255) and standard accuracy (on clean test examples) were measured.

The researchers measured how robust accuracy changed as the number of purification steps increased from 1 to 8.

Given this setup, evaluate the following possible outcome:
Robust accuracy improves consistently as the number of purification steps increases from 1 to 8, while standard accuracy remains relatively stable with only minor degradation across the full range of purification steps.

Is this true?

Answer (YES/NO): NO